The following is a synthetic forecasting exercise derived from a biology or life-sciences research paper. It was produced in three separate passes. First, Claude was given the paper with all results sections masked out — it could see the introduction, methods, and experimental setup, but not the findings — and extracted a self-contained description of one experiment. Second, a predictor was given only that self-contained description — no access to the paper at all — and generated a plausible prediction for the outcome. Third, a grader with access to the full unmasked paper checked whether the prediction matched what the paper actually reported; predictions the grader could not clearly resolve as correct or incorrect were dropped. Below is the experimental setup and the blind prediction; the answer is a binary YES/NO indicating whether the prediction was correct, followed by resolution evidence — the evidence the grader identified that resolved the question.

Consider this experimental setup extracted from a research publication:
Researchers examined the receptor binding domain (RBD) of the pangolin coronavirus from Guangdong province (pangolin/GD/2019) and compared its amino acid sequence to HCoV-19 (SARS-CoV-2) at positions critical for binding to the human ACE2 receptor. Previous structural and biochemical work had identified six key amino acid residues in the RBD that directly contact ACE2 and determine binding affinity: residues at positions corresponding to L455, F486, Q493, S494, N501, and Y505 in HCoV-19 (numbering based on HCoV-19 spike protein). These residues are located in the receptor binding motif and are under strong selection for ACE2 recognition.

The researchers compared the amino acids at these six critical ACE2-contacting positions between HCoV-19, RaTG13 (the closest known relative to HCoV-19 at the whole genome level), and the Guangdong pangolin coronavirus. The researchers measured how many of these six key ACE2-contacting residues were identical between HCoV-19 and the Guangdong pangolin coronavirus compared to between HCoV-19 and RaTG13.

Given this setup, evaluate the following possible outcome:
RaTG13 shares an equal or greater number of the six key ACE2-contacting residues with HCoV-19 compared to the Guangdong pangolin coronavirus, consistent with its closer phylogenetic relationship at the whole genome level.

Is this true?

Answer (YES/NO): NO